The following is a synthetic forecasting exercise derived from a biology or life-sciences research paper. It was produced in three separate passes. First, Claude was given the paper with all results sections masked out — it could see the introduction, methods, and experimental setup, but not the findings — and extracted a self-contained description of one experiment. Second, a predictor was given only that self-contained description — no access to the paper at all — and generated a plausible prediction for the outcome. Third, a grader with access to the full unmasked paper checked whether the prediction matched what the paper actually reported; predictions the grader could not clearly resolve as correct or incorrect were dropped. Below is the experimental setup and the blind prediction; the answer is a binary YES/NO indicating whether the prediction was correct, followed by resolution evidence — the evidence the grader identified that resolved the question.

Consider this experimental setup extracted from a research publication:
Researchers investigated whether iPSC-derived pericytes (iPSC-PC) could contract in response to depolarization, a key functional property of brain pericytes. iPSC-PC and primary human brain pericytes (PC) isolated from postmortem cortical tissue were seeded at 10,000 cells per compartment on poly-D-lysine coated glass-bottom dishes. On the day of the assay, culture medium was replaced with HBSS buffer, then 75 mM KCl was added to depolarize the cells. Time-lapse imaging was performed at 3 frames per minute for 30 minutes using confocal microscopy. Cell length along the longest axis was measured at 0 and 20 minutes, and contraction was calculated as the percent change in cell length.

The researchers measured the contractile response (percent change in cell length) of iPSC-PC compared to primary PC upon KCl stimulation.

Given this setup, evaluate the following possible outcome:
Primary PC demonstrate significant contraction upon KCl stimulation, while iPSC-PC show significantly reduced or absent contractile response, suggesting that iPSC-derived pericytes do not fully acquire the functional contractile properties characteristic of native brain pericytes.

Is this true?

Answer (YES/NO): NO